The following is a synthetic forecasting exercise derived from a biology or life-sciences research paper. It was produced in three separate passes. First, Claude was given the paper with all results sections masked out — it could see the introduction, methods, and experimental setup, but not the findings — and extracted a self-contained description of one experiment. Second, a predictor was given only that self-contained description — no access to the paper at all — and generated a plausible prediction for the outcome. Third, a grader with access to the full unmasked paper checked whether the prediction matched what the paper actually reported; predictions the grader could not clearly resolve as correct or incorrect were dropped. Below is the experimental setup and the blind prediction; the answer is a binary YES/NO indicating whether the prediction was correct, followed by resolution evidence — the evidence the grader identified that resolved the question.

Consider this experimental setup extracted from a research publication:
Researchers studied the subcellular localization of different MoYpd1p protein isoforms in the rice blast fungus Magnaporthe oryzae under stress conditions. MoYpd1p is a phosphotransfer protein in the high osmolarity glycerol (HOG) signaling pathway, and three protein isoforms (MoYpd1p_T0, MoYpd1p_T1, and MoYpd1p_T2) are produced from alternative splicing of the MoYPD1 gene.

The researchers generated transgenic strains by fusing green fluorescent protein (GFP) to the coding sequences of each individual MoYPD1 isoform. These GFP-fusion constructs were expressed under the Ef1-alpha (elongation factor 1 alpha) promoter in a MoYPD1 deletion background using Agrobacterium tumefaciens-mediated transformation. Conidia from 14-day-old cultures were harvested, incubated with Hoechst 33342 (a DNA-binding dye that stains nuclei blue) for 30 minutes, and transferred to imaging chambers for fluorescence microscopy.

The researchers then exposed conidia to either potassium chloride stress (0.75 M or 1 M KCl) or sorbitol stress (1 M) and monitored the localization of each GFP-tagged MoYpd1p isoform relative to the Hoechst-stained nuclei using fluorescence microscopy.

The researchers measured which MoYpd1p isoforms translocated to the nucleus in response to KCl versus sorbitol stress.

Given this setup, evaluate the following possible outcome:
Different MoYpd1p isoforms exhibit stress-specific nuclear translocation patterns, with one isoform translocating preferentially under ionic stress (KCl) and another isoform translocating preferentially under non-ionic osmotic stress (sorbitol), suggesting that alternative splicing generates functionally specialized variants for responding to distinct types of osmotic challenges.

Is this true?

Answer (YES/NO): NO